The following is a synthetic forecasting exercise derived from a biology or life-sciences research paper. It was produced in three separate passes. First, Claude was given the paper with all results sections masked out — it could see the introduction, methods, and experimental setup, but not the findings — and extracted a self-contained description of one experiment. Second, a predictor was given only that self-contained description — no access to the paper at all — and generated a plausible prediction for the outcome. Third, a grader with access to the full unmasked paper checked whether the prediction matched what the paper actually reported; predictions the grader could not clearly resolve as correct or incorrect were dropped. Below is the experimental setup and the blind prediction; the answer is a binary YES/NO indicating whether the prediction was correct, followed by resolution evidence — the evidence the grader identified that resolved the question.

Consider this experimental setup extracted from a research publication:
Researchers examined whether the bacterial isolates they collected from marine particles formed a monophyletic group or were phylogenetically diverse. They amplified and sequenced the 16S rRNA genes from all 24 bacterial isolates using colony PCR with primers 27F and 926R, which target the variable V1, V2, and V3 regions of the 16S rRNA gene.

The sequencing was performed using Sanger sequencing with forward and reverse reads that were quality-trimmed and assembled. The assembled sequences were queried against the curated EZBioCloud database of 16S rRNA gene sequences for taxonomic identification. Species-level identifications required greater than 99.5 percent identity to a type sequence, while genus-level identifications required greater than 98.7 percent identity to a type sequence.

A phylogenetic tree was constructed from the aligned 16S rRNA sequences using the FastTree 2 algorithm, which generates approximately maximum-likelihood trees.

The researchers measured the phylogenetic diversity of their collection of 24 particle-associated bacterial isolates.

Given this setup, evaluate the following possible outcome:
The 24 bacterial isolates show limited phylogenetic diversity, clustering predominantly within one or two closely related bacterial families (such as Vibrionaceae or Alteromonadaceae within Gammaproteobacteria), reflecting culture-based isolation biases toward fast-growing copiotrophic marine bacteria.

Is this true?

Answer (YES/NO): NO